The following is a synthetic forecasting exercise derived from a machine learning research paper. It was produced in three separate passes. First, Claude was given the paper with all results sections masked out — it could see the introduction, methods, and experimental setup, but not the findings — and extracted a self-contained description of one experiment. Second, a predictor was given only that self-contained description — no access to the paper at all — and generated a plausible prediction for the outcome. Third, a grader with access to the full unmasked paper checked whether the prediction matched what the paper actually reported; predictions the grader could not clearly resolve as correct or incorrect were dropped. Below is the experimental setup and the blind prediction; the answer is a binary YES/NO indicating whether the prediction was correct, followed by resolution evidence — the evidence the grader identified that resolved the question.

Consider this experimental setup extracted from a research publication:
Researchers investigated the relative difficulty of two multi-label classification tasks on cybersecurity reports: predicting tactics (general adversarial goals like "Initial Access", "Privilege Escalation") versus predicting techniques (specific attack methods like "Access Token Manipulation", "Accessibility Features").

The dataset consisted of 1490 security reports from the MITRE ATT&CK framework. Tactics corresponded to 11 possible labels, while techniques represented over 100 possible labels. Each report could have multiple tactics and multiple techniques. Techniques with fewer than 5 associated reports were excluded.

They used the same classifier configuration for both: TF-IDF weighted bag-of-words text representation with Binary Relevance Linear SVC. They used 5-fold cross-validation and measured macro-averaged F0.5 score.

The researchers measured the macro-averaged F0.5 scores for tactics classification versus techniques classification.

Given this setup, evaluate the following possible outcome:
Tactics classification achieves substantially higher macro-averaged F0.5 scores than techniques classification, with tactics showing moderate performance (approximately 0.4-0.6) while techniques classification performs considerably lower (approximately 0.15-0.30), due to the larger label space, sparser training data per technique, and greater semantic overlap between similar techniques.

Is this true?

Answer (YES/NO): YES